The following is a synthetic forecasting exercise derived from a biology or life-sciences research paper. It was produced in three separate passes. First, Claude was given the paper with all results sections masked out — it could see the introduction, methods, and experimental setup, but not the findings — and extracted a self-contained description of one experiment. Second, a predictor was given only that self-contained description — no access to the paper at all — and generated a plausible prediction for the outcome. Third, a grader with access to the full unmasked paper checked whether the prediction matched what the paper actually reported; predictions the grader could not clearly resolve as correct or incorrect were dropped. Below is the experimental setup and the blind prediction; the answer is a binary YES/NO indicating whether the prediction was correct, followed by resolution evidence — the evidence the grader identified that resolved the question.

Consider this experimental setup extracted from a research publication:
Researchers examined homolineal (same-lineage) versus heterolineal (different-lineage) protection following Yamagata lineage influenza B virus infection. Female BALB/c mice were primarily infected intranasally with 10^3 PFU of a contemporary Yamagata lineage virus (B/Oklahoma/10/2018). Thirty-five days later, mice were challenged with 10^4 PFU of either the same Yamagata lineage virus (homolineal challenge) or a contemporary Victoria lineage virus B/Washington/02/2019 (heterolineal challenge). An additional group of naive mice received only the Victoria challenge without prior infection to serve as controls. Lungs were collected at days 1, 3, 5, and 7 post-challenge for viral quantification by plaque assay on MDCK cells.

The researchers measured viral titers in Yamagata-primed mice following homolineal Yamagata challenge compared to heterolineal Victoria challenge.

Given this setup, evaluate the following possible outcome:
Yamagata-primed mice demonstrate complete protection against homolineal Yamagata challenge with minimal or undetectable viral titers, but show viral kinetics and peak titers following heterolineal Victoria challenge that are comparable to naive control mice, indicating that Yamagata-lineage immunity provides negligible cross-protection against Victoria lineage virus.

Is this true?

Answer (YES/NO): NO